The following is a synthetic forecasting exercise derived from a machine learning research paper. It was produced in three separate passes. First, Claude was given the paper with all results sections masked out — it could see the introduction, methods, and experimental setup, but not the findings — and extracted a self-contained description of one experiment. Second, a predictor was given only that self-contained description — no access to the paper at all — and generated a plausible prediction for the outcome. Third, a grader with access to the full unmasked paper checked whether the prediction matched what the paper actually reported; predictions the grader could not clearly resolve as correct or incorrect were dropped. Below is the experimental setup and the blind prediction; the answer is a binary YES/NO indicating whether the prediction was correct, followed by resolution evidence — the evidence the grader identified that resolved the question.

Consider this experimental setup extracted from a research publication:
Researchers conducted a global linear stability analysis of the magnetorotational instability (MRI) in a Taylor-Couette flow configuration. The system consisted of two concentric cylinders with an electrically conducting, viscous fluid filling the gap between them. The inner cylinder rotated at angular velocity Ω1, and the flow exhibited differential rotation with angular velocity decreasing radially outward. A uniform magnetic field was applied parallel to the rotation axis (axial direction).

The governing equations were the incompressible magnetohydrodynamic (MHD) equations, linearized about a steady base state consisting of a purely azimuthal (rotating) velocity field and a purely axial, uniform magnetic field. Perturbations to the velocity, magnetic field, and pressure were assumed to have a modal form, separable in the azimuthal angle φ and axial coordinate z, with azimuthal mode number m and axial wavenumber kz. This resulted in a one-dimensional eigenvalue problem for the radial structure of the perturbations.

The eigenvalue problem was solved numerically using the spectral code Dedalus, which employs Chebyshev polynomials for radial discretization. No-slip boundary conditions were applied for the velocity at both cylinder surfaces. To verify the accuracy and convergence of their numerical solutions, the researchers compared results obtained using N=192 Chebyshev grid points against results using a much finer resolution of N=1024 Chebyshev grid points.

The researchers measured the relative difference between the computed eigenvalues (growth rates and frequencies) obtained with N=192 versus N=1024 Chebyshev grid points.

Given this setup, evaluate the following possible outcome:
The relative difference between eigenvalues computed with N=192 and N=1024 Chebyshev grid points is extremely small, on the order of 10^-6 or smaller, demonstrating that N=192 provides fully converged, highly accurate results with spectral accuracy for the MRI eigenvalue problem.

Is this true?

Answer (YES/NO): YES